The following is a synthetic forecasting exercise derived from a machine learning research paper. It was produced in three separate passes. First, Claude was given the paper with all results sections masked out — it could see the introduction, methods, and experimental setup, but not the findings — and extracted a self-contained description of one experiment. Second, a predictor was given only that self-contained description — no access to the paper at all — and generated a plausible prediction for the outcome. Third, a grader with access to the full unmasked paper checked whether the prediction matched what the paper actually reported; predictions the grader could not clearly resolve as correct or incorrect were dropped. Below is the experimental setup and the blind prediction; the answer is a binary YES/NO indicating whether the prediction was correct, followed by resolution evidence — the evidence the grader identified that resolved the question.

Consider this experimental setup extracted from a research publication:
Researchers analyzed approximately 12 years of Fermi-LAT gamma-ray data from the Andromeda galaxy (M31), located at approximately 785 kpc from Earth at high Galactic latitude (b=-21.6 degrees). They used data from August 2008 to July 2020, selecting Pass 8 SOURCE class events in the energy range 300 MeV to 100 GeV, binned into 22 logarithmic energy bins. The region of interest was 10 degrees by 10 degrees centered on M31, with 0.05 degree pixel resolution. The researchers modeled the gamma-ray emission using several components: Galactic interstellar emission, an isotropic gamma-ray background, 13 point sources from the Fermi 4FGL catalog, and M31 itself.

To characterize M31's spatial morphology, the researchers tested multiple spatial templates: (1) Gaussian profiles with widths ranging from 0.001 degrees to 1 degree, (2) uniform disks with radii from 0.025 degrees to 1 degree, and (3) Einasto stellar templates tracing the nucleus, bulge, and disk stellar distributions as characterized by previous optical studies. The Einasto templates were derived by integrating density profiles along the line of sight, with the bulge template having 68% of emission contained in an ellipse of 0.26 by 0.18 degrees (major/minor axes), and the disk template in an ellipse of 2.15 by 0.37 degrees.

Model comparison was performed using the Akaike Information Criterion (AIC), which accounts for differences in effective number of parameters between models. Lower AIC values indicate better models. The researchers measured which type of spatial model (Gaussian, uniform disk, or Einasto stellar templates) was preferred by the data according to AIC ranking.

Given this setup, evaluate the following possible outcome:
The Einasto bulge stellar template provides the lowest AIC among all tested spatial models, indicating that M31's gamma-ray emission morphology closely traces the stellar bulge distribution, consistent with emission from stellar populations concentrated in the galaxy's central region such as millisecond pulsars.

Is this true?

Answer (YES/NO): NO